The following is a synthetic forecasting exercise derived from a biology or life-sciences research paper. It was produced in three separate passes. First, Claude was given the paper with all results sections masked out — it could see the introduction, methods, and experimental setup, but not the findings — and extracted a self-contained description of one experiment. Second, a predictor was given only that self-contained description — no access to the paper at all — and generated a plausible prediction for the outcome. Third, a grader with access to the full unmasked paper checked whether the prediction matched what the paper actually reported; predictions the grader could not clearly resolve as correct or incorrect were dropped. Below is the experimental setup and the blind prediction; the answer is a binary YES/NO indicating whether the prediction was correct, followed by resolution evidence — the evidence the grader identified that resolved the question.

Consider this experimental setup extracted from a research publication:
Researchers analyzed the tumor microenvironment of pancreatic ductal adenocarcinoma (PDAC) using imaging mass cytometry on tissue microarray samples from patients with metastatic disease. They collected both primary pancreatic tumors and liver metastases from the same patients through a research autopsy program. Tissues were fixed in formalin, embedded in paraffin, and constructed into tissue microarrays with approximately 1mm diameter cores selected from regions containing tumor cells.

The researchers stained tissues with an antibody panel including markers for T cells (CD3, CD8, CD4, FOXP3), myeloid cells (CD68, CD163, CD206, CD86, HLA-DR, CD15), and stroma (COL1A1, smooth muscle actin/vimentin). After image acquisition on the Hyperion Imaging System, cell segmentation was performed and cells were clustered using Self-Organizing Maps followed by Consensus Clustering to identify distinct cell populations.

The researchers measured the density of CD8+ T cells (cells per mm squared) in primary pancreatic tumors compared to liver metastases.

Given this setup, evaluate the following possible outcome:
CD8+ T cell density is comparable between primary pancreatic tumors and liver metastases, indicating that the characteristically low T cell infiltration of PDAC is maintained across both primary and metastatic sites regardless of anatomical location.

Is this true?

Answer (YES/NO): YES